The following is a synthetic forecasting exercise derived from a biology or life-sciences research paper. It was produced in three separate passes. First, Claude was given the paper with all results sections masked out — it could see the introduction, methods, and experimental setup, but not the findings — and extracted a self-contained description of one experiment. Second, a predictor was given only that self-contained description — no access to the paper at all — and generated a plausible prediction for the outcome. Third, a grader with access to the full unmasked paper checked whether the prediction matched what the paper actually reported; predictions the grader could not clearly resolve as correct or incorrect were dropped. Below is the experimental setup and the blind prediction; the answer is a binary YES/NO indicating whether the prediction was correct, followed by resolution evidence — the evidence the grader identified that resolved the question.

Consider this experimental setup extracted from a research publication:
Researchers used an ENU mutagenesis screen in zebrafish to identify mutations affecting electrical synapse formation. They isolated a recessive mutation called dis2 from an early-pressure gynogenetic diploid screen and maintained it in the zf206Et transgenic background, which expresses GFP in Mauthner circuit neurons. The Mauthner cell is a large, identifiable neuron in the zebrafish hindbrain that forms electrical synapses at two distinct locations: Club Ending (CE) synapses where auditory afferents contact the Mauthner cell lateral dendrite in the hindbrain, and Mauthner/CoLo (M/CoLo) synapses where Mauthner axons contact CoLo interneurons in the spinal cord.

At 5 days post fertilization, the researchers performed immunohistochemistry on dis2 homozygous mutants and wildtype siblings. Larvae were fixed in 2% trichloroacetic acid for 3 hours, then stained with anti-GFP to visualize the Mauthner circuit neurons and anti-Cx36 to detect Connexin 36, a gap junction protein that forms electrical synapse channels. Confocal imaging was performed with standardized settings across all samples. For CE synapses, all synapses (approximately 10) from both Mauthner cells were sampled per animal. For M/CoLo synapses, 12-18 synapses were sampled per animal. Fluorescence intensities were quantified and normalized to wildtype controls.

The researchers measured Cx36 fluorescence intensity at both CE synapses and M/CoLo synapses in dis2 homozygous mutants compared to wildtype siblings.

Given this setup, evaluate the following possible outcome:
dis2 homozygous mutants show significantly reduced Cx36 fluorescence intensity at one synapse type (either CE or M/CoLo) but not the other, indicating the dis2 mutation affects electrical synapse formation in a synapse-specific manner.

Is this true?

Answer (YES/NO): NO